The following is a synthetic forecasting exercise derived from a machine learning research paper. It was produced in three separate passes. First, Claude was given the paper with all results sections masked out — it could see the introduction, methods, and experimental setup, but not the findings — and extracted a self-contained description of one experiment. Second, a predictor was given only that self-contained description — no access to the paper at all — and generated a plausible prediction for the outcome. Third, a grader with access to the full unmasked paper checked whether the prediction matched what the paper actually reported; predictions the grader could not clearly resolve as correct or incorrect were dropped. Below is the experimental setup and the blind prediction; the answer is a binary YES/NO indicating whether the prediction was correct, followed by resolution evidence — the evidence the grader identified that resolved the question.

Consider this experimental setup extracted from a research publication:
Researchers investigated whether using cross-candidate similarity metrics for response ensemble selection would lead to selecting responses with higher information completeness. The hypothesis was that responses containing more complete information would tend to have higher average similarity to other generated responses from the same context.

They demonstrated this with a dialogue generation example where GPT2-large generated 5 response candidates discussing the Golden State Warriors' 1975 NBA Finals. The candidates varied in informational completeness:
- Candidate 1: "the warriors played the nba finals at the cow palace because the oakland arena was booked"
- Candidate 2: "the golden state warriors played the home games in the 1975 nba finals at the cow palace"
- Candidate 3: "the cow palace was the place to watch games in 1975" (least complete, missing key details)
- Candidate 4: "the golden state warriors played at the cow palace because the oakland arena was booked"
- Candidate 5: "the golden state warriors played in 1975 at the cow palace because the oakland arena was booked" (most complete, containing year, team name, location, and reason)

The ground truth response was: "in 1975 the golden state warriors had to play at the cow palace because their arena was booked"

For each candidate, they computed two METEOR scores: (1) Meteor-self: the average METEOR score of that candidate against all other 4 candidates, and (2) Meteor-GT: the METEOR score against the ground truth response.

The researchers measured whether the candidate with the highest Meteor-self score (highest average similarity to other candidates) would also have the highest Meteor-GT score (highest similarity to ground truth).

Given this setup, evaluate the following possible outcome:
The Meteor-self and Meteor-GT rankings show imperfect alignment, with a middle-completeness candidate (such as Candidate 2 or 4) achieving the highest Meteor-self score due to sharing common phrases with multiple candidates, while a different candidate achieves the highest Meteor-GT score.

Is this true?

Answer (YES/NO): NO